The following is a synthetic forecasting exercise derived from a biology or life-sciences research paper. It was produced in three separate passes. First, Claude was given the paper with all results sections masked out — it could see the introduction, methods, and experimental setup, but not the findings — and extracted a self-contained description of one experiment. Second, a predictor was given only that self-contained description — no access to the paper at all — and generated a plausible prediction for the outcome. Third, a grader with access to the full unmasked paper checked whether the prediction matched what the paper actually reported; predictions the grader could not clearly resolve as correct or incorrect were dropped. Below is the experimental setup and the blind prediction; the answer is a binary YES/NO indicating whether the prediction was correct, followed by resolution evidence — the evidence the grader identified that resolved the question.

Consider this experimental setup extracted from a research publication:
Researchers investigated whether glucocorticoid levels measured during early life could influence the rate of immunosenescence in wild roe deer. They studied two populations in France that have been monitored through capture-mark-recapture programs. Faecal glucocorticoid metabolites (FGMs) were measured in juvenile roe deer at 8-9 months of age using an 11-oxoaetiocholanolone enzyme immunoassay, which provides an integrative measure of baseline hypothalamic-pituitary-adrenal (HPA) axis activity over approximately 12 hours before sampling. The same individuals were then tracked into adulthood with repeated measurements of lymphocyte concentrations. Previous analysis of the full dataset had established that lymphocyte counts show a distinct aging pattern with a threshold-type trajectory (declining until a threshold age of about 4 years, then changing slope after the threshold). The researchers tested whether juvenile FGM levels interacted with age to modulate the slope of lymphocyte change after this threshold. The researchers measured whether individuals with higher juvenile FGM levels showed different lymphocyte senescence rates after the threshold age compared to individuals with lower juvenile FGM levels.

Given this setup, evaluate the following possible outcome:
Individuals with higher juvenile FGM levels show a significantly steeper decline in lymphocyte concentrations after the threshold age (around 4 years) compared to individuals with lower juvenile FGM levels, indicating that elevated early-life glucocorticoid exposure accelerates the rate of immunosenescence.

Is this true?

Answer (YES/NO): YES